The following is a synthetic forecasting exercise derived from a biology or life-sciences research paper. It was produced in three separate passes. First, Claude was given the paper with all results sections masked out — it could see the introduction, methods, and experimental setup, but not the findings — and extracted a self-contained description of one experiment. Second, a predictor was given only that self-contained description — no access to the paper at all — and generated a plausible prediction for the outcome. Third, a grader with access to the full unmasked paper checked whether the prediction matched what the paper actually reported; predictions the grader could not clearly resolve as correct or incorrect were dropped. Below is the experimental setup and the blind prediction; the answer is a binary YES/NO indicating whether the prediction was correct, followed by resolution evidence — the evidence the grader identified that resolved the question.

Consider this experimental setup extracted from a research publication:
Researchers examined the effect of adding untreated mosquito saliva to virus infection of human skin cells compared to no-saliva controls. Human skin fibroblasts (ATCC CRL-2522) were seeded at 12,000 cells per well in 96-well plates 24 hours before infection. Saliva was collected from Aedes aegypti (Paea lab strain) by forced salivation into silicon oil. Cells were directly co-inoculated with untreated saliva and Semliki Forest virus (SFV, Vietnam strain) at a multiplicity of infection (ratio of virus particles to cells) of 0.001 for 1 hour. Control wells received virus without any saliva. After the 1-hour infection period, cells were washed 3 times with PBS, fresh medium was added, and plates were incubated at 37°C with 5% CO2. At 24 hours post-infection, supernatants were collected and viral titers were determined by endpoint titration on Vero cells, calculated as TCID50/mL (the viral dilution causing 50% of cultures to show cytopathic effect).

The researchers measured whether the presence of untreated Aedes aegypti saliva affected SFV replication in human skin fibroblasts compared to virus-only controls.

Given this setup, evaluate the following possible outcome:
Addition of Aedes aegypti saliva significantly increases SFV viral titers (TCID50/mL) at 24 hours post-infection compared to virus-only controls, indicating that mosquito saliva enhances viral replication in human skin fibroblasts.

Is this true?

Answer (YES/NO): NO